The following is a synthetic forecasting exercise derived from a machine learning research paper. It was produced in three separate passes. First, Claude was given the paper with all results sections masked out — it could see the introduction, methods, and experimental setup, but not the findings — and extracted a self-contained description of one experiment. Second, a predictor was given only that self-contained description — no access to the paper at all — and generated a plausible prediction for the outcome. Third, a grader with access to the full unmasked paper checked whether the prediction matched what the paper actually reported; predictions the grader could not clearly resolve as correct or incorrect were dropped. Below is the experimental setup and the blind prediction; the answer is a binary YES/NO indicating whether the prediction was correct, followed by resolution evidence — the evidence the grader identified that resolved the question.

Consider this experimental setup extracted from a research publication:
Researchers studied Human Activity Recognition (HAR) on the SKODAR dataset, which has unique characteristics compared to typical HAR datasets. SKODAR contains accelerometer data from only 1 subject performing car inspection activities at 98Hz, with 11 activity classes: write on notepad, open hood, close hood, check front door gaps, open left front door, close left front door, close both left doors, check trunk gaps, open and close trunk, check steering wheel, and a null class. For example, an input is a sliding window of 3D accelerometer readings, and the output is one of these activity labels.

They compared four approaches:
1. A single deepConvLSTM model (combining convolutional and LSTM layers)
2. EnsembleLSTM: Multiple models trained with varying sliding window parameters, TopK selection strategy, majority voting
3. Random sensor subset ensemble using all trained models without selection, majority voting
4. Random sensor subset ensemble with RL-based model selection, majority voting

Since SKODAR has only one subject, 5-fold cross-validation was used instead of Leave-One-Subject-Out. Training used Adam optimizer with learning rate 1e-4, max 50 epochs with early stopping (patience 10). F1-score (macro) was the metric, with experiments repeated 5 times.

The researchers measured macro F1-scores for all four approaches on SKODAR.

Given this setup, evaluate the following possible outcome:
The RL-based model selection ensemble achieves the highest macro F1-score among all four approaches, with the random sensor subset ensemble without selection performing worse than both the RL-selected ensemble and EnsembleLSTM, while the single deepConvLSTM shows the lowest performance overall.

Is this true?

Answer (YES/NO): NO